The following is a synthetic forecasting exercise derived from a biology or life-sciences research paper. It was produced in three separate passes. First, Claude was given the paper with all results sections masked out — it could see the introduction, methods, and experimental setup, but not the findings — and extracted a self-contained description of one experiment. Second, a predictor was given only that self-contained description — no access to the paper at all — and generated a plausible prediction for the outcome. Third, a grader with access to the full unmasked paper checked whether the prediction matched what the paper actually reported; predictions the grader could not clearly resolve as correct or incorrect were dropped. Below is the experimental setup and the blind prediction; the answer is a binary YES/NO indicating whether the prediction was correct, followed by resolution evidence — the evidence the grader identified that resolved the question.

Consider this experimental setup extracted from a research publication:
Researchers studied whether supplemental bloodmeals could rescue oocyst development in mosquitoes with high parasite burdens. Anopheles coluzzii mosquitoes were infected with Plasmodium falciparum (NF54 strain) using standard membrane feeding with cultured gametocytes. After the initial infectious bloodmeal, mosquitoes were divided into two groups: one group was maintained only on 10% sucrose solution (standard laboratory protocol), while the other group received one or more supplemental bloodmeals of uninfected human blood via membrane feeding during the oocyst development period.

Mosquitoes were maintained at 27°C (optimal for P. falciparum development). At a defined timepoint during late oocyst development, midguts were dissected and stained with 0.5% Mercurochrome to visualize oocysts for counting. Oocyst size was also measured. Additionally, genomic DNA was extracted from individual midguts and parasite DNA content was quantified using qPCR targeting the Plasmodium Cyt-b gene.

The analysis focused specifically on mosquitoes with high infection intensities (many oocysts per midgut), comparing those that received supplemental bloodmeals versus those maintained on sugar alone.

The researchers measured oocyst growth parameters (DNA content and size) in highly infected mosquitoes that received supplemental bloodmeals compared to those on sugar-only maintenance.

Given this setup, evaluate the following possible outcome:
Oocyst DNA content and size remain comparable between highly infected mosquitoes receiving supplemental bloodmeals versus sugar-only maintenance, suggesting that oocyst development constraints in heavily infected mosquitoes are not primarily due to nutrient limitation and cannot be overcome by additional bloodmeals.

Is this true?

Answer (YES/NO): NO